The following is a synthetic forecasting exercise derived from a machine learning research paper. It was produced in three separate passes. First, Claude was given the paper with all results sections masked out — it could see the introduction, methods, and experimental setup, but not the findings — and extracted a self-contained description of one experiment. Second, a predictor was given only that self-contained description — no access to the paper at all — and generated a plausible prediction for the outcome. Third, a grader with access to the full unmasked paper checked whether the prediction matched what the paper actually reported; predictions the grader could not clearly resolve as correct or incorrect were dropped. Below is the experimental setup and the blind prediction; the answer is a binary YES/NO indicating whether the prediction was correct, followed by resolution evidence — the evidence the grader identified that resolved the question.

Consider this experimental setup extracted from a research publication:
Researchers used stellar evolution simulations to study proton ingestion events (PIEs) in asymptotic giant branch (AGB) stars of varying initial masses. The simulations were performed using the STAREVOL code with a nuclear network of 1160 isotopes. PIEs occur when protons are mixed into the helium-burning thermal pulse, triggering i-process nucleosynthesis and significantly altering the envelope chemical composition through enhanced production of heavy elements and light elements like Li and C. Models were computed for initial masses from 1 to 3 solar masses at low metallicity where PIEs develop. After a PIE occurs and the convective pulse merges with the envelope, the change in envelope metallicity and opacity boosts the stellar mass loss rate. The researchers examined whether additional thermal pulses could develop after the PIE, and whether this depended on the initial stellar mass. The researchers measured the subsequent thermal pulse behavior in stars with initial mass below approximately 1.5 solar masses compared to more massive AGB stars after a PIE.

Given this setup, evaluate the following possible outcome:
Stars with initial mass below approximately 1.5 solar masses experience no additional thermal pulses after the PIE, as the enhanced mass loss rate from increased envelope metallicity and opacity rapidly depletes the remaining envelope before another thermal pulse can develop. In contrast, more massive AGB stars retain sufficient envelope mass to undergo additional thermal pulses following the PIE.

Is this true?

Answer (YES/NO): YES